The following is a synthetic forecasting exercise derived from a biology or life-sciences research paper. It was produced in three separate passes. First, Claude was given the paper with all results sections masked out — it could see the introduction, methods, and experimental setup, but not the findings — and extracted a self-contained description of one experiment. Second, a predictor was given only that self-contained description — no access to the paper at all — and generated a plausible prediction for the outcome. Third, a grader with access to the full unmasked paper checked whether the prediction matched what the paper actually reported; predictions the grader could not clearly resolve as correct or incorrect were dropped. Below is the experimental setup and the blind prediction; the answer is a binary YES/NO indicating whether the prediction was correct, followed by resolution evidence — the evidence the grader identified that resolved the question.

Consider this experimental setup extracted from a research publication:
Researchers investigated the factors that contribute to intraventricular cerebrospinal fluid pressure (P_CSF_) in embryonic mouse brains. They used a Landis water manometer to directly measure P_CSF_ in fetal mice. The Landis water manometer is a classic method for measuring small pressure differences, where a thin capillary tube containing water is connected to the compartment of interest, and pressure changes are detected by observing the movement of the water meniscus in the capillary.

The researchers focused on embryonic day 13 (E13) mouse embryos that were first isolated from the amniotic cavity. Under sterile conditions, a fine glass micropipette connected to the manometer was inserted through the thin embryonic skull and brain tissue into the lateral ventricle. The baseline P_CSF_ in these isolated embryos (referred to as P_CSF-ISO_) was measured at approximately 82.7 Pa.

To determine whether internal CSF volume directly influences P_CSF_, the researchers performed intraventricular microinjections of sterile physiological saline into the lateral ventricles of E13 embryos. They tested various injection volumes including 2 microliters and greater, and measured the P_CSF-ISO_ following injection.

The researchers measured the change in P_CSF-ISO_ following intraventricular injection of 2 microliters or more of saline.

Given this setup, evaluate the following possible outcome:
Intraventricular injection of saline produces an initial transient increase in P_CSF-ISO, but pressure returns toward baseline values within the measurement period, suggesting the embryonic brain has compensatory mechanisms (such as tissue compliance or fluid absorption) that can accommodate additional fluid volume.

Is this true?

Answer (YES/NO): NO